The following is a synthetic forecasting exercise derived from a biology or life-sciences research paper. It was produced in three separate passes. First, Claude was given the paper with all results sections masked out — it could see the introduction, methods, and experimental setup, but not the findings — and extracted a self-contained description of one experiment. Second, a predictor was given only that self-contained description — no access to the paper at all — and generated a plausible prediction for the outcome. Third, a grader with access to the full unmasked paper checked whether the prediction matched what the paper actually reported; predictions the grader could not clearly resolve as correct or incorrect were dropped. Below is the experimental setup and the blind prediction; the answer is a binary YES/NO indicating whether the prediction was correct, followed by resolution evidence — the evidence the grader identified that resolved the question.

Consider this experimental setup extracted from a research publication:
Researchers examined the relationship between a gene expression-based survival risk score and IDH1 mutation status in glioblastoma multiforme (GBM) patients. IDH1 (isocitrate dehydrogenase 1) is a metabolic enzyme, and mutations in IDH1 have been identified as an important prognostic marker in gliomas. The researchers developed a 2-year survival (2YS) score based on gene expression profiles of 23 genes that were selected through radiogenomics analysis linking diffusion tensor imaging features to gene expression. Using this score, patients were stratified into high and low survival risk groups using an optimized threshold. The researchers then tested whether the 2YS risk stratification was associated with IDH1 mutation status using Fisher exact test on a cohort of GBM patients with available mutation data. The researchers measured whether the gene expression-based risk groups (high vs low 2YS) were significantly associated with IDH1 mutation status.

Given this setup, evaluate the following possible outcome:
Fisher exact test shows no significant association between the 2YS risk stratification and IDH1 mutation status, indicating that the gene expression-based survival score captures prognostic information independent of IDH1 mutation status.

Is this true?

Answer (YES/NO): NO